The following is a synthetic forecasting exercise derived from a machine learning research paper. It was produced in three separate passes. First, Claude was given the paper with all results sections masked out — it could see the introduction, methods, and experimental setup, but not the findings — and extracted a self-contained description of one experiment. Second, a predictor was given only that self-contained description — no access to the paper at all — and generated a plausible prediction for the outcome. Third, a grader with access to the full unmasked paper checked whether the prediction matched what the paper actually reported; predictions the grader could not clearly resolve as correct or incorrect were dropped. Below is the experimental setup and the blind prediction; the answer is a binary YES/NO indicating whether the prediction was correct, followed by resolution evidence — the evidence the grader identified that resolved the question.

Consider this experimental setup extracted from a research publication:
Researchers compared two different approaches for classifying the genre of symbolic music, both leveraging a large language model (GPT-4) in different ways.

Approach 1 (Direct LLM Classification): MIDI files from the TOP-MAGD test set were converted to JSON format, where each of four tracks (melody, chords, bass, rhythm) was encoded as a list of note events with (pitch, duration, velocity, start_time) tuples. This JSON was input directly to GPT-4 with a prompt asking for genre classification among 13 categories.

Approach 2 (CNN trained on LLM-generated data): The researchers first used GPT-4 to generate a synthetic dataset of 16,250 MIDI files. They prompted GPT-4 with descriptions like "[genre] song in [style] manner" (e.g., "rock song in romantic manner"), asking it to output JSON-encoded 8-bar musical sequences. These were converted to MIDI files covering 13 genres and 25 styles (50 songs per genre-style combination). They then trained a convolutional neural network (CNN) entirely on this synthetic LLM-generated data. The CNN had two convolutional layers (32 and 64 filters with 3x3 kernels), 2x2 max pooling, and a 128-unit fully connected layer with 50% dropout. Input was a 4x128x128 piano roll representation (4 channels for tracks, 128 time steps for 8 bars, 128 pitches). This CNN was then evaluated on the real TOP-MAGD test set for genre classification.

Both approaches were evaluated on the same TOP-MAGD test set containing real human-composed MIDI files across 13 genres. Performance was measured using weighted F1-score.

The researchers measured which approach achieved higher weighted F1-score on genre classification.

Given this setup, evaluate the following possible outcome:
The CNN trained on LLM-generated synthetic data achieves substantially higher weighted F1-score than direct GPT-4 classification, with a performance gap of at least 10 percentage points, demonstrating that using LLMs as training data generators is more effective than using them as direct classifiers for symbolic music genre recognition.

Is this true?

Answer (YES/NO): YES